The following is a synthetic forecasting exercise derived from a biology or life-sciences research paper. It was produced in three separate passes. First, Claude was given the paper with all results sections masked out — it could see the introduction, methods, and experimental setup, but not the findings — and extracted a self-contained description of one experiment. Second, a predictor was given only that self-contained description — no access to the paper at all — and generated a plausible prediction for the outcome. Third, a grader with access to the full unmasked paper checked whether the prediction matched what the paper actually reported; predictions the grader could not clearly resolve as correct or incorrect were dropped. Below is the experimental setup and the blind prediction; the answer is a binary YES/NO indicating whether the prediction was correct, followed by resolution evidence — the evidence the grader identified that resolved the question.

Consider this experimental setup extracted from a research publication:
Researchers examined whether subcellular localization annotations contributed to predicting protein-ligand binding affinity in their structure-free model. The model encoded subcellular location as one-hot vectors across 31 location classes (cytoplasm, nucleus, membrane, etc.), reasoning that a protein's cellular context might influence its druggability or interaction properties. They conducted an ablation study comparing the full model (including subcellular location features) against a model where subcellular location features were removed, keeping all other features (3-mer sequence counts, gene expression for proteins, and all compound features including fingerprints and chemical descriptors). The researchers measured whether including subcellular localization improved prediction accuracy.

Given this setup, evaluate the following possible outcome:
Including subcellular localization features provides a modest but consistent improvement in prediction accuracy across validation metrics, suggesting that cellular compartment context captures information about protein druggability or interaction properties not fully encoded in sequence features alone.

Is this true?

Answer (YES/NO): NO